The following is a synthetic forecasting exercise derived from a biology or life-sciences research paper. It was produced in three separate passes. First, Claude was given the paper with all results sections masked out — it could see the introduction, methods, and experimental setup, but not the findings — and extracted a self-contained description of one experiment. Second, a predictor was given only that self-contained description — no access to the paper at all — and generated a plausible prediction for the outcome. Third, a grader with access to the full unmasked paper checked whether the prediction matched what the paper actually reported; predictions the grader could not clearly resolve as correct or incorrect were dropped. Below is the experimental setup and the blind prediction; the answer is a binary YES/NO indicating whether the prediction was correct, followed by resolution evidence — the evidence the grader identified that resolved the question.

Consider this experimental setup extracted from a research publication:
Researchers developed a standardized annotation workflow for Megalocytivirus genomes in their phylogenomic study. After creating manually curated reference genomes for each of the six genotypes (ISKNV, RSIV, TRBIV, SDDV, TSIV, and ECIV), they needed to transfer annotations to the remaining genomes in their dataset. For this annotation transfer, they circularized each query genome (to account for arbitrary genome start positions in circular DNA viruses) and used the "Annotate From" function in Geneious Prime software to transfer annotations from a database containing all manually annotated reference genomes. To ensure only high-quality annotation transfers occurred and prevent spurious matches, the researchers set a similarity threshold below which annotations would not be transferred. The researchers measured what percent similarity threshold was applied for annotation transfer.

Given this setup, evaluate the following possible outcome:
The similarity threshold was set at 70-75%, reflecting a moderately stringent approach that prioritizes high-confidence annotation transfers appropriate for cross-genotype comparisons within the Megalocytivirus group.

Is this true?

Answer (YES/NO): NO